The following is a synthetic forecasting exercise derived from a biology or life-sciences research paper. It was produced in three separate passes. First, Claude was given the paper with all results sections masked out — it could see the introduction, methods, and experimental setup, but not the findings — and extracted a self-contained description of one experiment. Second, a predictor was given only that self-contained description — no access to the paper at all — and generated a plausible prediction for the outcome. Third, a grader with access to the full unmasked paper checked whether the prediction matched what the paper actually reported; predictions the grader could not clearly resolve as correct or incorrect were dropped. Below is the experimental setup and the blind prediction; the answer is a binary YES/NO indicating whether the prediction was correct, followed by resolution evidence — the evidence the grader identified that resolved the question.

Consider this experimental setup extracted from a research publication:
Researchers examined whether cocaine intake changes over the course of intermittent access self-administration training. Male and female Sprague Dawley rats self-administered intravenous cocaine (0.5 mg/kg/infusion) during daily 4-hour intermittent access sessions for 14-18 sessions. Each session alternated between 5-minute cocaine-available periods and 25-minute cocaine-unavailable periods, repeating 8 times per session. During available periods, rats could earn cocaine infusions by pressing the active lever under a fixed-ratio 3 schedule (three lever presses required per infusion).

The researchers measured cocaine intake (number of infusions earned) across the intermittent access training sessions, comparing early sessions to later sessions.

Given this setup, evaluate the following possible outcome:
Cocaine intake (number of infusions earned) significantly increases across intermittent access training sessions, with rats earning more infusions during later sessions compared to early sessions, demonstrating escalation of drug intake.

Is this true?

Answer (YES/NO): YES